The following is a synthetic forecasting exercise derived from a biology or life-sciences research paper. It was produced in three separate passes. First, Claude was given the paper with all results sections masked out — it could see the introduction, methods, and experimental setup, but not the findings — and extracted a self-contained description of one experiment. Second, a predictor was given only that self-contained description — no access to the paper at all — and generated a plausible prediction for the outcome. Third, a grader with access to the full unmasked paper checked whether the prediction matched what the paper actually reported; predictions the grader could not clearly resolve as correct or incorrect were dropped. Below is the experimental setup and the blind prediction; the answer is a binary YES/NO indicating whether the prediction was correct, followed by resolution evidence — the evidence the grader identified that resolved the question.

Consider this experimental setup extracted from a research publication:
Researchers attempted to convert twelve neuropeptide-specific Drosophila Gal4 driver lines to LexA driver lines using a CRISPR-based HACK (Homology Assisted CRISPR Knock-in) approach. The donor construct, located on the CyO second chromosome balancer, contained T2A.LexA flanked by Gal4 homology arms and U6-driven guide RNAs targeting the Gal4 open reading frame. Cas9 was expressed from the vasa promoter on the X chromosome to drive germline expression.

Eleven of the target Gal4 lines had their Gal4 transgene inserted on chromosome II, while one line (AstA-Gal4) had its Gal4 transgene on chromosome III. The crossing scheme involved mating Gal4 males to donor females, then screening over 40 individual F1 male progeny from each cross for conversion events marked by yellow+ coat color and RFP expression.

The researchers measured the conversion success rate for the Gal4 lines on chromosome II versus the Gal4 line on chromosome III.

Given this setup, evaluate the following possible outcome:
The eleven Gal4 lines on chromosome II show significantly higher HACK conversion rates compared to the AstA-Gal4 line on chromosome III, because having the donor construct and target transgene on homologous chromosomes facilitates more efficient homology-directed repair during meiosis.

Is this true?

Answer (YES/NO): YES